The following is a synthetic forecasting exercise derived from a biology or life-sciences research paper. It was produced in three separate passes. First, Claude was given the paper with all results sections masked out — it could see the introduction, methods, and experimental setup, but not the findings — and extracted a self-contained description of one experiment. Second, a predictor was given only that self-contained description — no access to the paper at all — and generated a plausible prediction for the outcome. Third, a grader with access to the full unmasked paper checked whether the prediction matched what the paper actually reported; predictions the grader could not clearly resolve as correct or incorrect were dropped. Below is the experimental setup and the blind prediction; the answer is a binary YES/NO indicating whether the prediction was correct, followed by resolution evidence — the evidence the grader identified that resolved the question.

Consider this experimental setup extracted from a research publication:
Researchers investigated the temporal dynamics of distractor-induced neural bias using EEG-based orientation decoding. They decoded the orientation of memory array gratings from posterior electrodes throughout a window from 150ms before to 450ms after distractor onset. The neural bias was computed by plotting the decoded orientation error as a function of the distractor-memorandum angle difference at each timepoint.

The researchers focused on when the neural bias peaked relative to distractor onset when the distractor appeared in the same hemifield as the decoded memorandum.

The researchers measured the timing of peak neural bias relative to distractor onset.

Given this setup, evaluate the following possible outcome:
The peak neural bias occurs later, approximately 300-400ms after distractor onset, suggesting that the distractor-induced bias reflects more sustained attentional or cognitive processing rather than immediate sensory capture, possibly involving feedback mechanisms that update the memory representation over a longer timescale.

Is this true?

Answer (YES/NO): NO